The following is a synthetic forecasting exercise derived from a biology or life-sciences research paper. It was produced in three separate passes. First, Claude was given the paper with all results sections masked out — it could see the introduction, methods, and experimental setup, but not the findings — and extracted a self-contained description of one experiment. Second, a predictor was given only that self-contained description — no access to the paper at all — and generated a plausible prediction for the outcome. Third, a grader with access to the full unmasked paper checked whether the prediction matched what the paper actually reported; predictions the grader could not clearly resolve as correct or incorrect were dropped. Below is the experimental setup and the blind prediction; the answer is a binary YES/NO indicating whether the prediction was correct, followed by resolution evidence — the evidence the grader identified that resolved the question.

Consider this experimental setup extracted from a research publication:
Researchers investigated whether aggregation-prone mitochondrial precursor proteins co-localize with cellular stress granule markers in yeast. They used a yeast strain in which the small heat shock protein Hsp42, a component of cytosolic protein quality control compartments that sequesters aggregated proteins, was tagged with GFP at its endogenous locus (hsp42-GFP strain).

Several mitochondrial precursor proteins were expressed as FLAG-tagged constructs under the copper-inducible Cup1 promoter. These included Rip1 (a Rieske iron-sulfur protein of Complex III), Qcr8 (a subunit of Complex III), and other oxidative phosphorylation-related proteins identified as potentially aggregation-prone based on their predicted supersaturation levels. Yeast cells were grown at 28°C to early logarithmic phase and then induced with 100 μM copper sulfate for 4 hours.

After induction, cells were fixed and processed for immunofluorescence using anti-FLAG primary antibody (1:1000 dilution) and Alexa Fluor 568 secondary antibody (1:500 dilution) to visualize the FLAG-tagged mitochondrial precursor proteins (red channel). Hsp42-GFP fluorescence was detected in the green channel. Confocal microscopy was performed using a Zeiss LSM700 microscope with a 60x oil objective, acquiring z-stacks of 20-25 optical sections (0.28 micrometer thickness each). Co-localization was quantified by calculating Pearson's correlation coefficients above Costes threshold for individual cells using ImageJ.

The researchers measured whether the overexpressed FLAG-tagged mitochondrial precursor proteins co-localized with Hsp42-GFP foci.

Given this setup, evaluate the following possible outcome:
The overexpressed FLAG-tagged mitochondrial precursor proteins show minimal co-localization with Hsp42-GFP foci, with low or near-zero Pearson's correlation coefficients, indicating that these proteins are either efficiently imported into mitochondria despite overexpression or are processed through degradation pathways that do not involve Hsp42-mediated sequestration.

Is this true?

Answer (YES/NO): NO